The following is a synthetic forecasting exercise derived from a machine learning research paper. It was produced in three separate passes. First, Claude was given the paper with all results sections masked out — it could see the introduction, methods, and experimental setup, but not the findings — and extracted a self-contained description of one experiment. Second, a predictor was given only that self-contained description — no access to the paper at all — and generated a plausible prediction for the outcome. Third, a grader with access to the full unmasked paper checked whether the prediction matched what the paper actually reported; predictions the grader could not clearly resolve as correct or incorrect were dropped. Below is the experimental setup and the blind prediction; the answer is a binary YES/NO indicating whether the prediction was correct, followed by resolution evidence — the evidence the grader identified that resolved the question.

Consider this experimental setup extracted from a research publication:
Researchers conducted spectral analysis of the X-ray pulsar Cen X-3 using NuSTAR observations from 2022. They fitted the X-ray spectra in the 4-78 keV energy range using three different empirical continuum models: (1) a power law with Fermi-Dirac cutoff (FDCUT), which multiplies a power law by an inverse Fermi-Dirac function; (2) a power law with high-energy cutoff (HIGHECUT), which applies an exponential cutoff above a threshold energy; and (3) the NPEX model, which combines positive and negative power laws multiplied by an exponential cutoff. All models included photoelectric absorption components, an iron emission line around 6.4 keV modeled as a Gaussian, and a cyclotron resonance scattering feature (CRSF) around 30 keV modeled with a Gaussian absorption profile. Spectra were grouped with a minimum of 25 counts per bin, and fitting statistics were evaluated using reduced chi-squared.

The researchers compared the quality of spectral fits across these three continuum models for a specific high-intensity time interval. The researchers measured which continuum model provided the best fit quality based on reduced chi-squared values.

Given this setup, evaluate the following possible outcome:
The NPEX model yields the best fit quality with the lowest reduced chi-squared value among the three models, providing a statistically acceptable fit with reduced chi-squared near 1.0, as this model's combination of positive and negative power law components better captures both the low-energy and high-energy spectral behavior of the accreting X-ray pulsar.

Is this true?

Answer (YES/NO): YES